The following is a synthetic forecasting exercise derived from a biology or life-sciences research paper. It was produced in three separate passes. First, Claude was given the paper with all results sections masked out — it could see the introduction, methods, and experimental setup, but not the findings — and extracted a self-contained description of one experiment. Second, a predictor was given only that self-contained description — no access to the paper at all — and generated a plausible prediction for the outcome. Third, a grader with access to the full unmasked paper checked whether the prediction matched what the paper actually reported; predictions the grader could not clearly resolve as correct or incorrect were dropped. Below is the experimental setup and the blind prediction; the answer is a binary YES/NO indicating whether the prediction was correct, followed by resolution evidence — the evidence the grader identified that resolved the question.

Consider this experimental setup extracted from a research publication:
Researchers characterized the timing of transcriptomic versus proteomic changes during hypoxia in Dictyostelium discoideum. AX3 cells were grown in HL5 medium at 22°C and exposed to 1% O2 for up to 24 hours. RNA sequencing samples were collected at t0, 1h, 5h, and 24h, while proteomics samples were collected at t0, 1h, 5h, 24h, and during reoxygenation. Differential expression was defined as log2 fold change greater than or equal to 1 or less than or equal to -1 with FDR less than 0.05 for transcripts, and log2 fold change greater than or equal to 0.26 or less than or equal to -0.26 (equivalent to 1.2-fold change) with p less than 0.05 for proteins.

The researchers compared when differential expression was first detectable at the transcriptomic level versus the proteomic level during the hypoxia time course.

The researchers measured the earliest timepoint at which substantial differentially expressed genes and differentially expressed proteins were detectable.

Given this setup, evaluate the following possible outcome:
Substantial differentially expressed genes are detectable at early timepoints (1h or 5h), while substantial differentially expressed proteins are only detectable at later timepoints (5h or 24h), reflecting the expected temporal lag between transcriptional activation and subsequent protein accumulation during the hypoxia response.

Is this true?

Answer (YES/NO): YES